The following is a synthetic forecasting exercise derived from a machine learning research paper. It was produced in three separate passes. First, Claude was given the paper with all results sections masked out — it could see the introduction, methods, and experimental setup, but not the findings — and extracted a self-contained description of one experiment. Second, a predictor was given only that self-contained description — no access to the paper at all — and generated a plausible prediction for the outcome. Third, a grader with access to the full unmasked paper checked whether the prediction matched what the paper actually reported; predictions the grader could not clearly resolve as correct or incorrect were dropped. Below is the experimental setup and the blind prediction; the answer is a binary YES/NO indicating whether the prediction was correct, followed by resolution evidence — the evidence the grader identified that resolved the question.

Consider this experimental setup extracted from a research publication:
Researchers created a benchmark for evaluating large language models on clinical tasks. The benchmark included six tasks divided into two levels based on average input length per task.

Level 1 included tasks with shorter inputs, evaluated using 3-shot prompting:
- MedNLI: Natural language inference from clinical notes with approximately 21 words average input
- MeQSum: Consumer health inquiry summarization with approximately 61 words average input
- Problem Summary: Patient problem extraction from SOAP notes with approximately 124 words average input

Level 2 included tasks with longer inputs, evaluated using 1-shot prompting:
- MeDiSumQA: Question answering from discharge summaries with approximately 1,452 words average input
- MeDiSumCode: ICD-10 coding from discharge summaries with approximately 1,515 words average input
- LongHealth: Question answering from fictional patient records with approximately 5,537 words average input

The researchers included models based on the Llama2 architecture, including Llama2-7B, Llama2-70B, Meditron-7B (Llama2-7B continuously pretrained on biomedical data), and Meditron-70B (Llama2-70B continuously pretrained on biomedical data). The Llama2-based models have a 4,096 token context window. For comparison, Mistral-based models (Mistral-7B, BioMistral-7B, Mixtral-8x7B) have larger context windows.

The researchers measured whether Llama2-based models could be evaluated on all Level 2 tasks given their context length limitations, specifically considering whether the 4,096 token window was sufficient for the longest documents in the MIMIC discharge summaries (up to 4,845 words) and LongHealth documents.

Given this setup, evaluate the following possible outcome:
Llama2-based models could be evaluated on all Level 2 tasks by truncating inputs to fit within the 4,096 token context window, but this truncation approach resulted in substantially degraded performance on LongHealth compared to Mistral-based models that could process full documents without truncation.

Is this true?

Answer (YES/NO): NO